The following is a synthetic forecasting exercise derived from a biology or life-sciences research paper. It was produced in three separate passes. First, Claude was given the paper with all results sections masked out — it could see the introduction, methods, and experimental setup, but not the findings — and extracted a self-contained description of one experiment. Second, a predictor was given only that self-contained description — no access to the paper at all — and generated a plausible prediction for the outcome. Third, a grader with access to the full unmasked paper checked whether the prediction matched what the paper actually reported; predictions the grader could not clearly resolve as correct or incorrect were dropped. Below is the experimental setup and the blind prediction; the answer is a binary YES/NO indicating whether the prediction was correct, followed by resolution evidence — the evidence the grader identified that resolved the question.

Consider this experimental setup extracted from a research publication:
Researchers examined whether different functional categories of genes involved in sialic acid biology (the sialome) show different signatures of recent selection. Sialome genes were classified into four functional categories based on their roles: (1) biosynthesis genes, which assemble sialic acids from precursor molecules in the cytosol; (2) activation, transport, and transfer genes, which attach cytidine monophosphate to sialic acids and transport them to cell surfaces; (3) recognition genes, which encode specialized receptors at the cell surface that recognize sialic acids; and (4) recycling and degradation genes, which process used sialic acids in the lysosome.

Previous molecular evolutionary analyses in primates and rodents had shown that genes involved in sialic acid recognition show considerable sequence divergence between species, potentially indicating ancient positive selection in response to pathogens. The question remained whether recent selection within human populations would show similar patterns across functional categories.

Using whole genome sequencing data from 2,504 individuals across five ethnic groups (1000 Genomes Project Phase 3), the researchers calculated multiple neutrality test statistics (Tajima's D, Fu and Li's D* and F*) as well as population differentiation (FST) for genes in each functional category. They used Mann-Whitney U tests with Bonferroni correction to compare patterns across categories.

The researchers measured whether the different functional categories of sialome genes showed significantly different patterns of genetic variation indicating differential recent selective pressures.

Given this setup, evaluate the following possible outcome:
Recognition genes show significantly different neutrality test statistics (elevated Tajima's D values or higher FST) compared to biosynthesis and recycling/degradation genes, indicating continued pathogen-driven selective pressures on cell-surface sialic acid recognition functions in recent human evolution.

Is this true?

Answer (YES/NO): NO